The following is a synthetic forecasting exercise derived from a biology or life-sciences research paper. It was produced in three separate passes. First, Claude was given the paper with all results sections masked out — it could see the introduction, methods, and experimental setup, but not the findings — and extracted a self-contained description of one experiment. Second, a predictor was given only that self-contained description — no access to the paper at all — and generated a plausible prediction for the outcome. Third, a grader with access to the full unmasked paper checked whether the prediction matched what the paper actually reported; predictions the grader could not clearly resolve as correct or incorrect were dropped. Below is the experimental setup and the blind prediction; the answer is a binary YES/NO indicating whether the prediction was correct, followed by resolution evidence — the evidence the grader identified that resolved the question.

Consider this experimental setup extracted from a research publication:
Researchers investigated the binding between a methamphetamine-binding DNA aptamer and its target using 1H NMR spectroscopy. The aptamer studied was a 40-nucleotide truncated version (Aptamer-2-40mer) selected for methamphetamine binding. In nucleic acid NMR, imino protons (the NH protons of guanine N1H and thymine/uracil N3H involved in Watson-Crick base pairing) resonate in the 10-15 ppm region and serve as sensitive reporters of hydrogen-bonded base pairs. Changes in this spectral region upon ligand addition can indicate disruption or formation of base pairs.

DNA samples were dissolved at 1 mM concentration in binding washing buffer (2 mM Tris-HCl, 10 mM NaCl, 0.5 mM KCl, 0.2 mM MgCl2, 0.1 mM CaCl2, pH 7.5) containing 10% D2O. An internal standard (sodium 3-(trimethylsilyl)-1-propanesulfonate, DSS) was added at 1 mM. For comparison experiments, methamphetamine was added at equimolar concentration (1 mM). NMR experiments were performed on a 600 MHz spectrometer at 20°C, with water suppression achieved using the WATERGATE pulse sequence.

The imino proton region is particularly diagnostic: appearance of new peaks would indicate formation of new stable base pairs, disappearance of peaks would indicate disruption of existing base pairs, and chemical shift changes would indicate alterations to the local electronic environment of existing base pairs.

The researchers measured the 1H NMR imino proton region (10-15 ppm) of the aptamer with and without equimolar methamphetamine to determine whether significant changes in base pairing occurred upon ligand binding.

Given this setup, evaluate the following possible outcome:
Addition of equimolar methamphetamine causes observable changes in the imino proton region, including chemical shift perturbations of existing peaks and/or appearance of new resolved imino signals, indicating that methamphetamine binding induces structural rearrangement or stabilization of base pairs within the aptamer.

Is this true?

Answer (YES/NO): YES